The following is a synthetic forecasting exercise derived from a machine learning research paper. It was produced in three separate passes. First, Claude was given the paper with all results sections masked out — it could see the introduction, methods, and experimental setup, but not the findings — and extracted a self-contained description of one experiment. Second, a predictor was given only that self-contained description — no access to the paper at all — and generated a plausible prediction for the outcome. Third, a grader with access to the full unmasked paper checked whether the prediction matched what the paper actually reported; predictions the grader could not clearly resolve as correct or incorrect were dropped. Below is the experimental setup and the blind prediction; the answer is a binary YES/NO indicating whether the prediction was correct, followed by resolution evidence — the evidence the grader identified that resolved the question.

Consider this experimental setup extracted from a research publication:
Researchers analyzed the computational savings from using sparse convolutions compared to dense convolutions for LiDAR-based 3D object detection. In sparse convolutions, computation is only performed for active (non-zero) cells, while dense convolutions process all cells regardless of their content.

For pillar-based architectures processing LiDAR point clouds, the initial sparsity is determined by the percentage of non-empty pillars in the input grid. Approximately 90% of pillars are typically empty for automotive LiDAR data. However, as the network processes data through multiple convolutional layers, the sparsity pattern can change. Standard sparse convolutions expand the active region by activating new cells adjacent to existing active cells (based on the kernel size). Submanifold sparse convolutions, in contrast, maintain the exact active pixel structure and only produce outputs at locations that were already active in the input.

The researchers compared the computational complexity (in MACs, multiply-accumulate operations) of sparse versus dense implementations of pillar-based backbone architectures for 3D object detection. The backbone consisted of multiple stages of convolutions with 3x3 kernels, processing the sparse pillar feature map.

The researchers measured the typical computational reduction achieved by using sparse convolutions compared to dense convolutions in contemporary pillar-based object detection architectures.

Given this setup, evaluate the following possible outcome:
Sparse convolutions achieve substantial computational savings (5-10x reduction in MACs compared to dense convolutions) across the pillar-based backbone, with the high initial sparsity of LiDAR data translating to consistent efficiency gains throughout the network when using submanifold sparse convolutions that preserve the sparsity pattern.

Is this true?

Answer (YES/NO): NO